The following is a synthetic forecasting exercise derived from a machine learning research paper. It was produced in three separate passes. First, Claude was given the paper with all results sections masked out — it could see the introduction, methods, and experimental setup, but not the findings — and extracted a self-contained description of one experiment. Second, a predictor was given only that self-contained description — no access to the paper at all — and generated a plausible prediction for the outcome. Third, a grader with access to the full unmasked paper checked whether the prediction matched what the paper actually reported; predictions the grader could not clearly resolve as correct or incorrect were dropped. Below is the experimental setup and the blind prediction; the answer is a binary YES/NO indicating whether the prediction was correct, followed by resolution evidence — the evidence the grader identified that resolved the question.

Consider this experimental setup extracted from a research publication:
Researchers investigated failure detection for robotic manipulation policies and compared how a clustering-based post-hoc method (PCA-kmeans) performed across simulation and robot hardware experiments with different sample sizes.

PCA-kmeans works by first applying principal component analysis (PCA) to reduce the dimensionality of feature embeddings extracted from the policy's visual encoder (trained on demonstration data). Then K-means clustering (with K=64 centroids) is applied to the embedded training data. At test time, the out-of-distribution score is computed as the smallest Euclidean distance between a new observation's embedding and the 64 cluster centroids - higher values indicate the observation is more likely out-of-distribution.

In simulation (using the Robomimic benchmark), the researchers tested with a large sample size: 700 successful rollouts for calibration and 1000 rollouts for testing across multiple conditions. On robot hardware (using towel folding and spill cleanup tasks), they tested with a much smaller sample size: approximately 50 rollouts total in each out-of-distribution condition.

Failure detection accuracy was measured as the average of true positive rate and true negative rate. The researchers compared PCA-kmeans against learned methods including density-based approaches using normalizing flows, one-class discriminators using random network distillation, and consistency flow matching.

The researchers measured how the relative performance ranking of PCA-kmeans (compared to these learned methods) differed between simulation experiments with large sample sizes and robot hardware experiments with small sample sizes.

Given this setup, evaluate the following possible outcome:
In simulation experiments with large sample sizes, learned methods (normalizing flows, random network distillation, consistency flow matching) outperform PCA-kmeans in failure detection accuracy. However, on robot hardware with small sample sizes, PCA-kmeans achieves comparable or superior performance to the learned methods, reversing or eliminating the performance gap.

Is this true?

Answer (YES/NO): NO